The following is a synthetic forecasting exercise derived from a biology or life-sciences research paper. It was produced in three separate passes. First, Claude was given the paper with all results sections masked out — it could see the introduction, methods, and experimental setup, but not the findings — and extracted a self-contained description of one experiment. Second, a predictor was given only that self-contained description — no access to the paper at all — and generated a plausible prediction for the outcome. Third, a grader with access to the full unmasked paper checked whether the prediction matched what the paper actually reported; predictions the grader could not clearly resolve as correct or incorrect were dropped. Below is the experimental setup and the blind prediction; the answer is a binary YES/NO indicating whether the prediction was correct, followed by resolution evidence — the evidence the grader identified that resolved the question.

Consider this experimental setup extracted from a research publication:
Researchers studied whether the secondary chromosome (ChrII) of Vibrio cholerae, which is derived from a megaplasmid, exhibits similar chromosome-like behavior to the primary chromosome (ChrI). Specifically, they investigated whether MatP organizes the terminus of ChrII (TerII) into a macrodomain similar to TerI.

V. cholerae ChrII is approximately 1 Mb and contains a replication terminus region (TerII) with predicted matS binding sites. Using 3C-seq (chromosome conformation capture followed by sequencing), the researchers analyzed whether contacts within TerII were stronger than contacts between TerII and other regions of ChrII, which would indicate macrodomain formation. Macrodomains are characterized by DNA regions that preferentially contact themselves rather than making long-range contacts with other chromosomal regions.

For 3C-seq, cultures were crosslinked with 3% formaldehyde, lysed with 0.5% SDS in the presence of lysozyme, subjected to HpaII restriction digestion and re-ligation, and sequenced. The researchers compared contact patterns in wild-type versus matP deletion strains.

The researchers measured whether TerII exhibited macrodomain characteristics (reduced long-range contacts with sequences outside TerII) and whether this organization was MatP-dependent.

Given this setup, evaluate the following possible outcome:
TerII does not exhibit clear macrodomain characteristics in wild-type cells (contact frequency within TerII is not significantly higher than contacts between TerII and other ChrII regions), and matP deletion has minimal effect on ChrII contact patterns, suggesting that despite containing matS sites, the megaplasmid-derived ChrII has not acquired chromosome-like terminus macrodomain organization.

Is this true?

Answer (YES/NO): NO